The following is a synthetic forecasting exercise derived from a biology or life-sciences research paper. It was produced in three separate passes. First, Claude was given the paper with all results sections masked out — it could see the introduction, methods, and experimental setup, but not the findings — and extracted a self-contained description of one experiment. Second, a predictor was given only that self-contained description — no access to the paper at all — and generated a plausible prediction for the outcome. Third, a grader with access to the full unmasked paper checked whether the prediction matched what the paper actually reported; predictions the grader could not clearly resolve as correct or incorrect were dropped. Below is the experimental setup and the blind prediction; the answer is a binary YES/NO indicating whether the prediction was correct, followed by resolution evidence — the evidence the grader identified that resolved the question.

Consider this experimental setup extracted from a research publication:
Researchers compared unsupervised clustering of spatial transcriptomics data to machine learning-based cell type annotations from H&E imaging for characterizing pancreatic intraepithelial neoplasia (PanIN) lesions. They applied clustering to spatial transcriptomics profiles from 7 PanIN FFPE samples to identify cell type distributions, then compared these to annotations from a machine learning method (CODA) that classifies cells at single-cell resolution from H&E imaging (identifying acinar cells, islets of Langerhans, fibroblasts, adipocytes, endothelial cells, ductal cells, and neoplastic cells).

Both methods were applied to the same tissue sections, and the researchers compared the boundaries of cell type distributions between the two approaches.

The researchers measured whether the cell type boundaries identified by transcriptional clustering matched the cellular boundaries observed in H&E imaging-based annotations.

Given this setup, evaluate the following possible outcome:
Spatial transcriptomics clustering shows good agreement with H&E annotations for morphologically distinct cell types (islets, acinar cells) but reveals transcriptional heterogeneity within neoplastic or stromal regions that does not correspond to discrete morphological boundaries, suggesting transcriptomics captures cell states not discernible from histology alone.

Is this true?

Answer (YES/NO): NO